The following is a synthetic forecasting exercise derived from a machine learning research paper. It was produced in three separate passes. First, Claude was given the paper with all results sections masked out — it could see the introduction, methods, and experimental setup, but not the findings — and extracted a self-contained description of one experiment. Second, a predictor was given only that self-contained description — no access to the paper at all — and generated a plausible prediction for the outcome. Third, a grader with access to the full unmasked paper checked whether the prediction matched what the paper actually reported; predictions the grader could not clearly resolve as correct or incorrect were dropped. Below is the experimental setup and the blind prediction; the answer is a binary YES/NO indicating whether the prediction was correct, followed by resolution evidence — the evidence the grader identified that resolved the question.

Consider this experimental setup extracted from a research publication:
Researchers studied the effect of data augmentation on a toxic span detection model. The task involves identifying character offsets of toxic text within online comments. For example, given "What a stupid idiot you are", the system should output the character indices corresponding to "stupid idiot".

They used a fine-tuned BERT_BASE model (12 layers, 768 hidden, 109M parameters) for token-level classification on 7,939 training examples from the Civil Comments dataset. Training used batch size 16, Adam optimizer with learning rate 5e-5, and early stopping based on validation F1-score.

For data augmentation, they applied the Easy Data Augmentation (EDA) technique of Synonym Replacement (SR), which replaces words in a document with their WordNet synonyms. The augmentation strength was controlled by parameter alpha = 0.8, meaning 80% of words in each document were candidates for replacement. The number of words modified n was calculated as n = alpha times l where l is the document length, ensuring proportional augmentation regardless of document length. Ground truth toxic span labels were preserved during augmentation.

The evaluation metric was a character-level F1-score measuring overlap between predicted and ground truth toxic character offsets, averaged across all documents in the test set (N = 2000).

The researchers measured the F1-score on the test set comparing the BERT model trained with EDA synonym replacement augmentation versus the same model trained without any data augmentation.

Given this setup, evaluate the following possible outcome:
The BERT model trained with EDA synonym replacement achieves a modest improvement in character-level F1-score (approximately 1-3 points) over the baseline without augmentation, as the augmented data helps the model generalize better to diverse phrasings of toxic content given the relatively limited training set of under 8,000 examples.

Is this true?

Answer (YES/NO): NO